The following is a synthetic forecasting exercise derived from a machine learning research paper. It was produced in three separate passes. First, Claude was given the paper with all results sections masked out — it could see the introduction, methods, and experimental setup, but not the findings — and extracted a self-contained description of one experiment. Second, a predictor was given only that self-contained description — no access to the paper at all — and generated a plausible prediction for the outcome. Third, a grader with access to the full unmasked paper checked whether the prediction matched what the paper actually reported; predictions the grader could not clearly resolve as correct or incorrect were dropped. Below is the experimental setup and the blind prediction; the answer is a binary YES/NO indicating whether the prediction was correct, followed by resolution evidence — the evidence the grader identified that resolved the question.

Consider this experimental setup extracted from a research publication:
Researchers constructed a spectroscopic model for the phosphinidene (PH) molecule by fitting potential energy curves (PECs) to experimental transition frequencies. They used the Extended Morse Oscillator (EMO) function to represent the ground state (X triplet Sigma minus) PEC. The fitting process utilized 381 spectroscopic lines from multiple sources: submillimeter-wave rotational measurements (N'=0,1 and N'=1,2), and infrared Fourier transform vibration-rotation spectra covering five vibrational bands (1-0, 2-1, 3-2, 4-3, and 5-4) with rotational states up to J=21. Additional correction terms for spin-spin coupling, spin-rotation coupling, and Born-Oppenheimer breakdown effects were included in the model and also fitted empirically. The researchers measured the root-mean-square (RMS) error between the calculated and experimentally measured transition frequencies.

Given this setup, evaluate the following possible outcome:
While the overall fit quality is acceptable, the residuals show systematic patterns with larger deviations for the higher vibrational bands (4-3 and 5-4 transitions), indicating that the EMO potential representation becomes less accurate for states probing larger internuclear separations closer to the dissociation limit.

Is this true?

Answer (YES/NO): NO